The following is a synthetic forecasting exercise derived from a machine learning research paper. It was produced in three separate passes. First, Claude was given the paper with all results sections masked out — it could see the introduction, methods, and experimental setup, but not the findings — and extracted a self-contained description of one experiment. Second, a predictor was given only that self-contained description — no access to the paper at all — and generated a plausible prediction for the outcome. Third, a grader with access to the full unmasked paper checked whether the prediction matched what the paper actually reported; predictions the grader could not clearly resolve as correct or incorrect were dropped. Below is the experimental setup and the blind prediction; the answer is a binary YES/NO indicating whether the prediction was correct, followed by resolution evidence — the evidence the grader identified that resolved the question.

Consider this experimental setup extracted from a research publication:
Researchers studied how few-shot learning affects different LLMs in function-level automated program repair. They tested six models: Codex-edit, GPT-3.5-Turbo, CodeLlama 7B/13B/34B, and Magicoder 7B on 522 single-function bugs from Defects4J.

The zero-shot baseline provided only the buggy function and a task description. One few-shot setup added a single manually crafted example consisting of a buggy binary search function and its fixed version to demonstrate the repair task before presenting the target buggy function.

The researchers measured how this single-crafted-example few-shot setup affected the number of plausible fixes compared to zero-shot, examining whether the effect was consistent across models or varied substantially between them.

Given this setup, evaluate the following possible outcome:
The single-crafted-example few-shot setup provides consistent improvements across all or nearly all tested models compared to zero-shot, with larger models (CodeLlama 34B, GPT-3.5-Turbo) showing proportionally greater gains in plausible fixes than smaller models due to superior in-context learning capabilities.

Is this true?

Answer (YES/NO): NO